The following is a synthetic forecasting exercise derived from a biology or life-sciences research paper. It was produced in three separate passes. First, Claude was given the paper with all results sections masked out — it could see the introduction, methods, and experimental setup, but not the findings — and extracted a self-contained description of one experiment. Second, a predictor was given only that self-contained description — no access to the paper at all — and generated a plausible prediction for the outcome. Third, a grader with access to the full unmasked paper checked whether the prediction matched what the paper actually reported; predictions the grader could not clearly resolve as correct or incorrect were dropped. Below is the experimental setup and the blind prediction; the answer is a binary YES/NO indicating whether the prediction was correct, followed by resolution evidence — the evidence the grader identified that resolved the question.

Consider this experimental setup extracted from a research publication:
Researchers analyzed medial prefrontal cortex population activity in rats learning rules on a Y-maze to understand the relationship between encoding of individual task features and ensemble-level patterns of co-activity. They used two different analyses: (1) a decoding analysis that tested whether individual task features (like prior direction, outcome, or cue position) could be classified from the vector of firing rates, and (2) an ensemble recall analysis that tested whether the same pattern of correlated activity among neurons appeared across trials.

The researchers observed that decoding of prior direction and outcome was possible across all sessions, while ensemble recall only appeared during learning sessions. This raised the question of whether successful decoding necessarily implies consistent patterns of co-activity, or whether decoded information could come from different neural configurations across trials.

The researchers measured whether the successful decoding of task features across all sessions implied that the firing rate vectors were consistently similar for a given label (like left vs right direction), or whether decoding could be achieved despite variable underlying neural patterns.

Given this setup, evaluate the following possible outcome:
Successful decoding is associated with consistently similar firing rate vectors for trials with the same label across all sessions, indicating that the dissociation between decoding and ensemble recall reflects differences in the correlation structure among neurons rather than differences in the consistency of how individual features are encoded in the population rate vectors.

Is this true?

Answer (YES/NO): NO